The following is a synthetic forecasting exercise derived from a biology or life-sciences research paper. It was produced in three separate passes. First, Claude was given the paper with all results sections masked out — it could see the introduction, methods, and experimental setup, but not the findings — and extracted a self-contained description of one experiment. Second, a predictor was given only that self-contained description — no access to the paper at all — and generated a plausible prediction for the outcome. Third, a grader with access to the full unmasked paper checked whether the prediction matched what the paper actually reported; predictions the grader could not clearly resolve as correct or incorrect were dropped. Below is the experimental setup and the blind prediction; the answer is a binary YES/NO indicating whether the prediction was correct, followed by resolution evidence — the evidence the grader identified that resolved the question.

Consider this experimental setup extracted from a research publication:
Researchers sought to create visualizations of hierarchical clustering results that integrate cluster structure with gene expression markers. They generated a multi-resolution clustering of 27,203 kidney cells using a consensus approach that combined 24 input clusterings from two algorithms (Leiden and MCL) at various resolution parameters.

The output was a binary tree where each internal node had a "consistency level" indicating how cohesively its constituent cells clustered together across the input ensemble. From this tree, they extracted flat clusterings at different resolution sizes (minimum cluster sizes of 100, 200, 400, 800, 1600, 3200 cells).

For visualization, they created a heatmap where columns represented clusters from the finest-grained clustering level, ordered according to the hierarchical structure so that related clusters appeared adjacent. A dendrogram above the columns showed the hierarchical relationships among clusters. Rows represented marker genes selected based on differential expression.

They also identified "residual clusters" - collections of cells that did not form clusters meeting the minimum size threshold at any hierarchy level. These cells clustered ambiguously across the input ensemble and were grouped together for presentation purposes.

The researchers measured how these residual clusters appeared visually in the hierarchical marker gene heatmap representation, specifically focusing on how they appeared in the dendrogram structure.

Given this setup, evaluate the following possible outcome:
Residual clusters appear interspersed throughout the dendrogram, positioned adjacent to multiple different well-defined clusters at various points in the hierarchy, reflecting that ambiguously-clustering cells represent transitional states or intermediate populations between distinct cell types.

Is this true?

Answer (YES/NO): NO